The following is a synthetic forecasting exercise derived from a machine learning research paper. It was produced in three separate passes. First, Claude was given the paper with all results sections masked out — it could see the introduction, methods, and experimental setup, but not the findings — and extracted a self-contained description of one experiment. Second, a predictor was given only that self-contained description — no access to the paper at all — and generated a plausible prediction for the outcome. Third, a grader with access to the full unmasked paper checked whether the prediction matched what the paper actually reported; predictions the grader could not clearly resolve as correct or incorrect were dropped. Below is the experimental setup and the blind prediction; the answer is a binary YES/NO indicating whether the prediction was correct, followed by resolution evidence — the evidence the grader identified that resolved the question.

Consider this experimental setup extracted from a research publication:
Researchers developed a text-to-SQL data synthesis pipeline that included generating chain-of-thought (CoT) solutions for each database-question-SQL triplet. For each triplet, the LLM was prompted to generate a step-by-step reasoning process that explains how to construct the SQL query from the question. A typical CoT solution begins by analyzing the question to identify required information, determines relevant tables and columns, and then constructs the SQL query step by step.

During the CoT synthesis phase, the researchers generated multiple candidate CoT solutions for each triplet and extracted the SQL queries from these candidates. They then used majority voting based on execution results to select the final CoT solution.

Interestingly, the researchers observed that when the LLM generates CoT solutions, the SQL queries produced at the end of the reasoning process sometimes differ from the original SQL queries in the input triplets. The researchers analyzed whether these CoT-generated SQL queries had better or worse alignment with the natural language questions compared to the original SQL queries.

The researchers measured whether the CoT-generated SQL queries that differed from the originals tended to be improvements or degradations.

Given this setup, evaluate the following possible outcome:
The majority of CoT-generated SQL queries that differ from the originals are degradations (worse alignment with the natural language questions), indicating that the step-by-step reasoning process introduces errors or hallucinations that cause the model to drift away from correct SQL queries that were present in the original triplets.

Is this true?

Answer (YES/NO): NO